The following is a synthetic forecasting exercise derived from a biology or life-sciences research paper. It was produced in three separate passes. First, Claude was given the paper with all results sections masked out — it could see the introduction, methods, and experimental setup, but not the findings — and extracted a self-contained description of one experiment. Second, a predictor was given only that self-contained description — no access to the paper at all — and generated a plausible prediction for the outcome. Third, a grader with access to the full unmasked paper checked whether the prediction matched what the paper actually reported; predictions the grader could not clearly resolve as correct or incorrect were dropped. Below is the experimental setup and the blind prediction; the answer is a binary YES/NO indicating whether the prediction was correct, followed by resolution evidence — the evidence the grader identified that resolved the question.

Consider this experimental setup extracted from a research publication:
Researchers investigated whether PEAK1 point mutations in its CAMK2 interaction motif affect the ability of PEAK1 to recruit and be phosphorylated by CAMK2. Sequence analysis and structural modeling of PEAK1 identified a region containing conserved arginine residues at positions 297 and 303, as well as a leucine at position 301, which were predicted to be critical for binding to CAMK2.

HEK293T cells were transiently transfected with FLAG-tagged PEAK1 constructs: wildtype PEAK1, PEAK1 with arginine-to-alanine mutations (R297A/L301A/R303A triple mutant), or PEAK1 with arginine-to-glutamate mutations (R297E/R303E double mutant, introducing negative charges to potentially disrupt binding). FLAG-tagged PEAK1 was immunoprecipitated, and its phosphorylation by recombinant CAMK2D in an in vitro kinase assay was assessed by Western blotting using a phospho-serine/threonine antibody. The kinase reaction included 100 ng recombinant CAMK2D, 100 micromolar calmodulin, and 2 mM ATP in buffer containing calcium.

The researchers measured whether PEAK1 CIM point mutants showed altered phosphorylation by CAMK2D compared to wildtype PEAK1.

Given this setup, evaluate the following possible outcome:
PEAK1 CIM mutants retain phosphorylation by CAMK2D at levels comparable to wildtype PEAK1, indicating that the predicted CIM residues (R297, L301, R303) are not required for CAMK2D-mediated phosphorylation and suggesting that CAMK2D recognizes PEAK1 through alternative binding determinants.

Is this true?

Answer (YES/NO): NO